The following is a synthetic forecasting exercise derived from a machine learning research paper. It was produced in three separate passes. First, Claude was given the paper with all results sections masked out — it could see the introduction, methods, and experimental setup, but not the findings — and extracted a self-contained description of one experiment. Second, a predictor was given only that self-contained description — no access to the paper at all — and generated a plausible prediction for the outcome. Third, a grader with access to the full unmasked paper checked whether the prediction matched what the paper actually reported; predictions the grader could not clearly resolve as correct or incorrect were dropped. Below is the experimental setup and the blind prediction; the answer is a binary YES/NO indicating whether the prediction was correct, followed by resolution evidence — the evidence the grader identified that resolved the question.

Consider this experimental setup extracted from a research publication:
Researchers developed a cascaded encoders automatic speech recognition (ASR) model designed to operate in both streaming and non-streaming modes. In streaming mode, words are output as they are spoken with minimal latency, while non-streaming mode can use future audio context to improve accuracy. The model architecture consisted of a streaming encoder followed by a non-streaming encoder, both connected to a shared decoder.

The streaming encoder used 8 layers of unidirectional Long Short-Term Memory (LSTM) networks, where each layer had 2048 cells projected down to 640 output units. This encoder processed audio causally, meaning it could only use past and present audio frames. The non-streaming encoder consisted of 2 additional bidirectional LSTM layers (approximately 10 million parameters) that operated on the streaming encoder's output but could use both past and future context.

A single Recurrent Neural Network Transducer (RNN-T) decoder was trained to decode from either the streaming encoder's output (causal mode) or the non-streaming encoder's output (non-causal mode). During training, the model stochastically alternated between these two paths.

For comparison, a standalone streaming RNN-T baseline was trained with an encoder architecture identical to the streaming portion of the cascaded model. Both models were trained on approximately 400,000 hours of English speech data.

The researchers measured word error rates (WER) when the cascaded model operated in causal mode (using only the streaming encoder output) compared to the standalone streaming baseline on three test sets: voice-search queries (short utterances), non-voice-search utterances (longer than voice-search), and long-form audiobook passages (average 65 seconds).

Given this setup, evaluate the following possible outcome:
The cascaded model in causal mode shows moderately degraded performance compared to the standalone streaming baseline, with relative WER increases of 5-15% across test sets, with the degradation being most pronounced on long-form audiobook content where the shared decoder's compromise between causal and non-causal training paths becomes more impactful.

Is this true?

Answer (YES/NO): NO